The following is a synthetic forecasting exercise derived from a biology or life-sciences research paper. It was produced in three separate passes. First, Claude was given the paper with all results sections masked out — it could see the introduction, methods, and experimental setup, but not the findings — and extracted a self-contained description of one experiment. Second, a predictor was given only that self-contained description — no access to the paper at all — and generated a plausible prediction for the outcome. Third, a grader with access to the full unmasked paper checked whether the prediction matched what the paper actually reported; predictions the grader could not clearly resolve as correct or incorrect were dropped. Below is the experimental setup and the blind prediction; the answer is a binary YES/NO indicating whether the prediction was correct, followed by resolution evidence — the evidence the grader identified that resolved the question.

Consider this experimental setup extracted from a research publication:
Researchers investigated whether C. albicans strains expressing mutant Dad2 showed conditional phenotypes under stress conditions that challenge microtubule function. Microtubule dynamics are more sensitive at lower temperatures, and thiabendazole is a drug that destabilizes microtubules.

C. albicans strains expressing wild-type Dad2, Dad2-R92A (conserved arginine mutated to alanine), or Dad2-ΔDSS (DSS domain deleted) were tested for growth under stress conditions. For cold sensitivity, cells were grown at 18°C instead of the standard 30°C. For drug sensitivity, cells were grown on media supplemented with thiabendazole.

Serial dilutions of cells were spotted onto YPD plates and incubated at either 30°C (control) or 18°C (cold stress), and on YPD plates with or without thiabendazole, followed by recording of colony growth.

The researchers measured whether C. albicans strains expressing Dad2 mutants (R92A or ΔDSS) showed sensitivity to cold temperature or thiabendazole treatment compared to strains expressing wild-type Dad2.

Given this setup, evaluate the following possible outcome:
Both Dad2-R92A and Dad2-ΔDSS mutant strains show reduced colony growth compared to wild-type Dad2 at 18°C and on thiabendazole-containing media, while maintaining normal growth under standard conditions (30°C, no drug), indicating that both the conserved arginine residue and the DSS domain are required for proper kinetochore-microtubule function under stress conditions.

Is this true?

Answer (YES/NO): NO